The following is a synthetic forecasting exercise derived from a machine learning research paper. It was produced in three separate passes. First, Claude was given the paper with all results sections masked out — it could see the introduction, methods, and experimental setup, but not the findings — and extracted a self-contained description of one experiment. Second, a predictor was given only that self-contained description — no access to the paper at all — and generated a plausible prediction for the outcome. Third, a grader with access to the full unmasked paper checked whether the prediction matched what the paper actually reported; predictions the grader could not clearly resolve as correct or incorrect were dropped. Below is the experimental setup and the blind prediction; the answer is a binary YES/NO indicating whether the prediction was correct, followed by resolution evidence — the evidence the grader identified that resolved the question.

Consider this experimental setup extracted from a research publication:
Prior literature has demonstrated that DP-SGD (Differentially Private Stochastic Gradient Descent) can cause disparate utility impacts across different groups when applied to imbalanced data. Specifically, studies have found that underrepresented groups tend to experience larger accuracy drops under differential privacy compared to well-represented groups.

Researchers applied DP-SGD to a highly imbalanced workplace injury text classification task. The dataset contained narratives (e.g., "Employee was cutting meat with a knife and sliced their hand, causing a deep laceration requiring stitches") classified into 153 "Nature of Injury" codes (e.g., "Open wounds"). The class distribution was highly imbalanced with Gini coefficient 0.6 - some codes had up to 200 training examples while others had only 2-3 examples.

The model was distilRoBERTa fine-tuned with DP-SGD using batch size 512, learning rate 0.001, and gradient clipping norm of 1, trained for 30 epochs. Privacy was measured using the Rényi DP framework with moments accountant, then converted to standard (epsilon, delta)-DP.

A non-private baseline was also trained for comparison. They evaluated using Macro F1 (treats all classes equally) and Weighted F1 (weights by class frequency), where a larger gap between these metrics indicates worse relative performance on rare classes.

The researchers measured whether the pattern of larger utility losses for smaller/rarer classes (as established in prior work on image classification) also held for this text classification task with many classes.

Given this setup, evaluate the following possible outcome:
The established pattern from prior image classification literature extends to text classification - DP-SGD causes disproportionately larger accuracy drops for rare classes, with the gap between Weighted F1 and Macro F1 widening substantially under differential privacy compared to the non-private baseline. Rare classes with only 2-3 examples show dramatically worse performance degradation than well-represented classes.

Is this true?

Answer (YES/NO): YES